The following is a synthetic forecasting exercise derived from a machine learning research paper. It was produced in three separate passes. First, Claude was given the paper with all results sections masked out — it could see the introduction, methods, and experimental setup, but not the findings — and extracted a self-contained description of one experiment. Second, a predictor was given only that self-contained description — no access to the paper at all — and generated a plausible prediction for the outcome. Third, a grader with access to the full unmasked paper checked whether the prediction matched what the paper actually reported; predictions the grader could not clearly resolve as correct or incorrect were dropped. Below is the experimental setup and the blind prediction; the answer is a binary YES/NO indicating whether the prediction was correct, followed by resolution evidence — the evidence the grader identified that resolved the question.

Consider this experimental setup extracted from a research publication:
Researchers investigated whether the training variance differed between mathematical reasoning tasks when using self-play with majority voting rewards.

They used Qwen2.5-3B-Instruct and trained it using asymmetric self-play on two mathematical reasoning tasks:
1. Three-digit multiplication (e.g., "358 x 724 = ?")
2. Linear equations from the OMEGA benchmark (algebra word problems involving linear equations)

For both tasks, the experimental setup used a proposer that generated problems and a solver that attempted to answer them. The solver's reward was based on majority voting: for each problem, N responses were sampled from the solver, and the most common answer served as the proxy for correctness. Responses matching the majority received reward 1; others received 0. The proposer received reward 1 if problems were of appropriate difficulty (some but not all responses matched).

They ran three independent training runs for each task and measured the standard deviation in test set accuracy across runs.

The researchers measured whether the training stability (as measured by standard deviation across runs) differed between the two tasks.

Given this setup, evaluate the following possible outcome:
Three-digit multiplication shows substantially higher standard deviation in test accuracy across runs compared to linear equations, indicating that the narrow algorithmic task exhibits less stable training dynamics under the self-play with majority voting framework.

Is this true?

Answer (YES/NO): NO